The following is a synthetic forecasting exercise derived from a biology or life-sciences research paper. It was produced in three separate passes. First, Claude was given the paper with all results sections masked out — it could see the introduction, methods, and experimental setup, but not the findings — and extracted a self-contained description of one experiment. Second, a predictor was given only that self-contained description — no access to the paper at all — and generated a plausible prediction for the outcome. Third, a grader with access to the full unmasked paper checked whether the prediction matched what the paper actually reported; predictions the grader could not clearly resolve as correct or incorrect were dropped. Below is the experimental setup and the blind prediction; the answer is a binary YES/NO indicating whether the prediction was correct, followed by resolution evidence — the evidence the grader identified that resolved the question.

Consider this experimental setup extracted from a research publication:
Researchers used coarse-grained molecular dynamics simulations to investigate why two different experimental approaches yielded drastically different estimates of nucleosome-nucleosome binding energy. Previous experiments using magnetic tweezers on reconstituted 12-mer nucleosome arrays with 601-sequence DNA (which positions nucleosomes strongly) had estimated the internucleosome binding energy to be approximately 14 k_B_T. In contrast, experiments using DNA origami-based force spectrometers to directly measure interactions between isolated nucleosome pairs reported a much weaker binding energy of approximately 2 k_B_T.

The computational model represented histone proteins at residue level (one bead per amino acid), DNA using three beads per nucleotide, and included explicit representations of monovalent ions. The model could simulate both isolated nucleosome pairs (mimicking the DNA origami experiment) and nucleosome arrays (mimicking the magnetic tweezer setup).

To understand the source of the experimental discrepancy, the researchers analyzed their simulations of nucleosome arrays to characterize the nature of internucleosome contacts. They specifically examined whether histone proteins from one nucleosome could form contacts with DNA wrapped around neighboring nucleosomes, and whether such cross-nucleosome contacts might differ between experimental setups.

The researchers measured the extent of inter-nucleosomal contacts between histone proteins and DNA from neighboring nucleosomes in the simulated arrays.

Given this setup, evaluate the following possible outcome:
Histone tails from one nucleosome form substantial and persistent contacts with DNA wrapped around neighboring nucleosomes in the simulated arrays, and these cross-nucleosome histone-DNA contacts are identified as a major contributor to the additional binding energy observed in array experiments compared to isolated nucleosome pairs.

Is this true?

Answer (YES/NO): YES